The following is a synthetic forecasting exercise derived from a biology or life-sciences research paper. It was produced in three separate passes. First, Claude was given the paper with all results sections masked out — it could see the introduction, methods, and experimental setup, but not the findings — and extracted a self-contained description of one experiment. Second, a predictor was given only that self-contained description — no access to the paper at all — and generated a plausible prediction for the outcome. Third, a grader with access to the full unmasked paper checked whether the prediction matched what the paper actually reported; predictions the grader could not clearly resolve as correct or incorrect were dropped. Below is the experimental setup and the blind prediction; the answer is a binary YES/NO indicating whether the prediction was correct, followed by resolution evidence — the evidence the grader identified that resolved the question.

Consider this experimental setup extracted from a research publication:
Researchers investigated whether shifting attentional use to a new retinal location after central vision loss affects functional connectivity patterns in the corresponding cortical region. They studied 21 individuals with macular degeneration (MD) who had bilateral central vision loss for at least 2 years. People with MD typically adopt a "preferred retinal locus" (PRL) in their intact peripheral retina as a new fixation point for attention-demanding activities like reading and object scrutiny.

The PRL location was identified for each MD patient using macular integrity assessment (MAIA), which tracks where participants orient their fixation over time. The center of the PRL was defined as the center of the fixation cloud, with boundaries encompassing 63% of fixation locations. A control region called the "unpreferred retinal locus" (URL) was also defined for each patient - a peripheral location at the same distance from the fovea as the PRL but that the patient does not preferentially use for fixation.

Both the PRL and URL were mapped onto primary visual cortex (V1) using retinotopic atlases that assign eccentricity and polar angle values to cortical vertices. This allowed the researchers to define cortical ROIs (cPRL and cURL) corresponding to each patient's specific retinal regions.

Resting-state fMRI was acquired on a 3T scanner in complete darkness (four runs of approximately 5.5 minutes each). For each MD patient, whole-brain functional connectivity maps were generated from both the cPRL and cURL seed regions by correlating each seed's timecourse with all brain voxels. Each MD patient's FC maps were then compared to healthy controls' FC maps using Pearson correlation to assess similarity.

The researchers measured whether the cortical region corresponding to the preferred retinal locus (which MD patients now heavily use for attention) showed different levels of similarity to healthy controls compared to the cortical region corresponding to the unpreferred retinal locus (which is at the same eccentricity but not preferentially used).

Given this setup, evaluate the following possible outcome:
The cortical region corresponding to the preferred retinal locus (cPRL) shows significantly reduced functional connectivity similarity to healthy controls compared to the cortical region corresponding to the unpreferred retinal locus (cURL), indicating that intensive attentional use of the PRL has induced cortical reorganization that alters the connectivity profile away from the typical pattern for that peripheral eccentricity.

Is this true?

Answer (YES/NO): YES